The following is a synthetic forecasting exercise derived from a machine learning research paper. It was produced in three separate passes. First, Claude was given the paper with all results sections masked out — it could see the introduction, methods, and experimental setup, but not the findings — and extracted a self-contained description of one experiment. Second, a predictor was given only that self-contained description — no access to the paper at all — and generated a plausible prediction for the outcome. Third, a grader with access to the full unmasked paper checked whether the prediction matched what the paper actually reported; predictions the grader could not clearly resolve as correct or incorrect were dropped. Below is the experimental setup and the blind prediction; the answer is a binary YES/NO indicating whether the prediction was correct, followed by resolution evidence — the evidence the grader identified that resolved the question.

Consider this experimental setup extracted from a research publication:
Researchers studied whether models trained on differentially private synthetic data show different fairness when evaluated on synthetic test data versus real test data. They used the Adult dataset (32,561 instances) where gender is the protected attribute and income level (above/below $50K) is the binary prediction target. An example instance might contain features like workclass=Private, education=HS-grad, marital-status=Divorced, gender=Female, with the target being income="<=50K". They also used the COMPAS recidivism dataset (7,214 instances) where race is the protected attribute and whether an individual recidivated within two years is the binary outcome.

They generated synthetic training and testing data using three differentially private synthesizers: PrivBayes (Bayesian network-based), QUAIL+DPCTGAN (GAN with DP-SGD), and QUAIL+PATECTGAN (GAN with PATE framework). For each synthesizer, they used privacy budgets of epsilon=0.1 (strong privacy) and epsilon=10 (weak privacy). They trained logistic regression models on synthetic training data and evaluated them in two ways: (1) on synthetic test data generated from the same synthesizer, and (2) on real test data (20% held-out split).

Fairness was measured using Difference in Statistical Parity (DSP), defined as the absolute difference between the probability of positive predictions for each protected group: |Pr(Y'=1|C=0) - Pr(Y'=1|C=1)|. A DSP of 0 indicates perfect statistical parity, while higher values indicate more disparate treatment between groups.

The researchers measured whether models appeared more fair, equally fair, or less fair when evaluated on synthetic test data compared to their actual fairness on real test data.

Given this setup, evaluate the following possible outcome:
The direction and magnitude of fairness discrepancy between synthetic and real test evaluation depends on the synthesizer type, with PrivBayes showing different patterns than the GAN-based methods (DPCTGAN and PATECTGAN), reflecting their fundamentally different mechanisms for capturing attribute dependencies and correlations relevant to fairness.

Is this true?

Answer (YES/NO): NO